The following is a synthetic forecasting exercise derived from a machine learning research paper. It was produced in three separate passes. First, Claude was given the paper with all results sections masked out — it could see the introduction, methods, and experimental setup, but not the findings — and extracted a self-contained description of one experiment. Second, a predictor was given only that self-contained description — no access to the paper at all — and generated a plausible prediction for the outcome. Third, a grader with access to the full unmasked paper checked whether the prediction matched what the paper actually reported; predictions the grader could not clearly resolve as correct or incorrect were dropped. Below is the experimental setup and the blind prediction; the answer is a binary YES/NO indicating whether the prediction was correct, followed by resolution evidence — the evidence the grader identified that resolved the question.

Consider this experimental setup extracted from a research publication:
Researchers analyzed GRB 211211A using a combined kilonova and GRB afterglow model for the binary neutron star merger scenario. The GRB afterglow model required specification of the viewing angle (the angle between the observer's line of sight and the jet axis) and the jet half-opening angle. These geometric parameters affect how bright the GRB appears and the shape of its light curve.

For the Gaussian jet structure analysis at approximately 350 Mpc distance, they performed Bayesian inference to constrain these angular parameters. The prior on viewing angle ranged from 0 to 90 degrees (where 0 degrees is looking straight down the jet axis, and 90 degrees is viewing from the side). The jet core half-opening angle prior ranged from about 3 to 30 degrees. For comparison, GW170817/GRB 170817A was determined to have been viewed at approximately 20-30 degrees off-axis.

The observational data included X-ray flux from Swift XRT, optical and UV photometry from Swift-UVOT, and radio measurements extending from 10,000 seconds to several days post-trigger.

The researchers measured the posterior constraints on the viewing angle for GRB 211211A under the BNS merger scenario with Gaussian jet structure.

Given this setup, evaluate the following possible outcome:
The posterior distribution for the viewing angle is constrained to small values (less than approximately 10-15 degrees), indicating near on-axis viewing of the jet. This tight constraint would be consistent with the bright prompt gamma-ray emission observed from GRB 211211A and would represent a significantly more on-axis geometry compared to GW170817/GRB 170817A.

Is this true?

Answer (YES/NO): YES